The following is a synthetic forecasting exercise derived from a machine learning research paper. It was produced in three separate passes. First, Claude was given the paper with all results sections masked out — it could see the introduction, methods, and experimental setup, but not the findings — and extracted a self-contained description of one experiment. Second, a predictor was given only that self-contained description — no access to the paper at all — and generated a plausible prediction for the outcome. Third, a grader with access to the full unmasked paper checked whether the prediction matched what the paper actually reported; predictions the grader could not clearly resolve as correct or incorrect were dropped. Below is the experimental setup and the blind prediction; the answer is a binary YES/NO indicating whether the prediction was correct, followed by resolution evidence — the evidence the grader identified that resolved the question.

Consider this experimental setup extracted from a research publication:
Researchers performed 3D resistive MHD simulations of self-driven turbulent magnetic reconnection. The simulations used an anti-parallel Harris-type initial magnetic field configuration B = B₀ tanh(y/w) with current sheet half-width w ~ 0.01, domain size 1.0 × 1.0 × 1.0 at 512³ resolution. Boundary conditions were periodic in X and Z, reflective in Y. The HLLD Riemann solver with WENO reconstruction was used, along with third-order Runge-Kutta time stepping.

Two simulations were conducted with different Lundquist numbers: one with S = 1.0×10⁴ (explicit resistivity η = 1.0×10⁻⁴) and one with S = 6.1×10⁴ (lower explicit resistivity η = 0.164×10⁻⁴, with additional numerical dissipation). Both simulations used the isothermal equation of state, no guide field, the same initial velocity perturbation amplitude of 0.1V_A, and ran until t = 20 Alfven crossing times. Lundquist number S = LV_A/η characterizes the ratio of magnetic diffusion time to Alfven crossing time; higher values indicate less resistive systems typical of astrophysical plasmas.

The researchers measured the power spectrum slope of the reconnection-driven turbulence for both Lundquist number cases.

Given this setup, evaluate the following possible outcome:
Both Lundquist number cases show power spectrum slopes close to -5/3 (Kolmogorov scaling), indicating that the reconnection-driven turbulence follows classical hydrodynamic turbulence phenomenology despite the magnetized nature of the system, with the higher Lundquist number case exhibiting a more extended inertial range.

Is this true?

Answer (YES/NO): NO